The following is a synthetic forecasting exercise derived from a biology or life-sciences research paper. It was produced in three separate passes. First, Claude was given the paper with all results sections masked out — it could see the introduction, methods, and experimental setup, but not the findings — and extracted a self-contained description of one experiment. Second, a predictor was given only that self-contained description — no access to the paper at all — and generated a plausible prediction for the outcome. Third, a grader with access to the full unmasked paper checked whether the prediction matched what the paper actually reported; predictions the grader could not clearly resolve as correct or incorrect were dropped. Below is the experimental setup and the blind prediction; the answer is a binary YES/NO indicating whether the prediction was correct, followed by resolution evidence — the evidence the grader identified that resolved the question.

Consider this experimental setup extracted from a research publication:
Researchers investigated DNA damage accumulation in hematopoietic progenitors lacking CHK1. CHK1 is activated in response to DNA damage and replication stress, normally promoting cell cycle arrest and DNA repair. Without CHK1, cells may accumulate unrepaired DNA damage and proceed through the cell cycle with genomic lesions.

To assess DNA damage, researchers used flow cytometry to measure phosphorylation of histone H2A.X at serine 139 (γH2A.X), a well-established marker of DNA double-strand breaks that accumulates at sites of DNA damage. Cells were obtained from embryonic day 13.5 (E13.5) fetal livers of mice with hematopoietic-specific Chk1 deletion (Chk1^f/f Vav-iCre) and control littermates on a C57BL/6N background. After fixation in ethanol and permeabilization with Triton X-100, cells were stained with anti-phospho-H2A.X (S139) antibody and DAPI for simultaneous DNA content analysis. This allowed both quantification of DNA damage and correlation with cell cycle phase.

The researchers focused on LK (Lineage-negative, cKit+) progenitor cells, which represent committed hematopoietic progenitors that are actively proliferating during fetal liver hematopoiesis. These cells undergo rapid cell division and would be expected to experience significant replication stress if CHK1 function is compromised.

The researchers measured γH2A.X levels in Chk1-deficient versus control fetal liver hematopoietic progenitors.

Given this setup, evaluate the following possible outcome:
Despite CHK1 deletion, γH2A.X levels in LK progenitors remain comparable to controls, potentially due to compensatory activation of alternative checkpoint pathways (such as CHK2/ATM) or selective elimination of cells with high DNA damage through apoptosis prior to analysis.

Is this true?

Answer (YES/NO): NO